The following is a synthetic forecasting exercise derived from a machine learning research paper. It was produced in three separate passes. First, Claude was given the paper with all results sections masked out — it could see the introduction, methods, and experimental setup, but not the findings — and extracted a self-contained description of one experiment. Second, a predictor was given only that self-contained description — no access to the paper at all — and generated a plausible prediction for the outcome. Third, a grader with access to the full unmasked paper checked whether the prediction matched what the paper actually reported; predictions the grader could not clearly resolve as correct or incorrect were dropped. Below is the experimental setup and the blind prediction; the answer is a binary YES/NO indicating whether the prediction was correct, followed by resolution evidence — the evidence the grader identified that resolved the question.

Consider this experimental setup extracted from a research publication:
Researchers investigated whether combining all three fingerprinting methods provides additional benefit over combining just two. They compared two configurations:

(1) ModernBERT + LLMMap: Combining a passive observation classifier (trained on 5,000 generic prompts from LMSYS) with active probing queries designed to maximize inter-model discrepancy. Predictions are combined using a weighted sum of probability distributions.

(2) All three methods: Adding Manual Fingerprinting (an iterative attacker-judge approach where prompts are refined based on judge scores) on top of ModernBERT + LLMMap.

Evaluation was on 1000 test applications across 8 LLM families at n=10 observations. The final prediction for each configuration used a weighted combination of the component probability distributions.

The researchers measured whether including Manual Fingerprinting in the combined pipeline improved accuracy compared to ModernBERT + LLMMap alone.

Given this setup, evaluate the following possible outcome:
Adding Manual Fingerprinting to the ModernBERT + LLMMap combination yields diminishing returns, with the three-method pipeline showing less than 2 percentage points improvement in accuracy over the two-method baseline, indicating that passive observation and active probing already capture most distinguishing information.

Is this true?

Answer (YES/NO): NO